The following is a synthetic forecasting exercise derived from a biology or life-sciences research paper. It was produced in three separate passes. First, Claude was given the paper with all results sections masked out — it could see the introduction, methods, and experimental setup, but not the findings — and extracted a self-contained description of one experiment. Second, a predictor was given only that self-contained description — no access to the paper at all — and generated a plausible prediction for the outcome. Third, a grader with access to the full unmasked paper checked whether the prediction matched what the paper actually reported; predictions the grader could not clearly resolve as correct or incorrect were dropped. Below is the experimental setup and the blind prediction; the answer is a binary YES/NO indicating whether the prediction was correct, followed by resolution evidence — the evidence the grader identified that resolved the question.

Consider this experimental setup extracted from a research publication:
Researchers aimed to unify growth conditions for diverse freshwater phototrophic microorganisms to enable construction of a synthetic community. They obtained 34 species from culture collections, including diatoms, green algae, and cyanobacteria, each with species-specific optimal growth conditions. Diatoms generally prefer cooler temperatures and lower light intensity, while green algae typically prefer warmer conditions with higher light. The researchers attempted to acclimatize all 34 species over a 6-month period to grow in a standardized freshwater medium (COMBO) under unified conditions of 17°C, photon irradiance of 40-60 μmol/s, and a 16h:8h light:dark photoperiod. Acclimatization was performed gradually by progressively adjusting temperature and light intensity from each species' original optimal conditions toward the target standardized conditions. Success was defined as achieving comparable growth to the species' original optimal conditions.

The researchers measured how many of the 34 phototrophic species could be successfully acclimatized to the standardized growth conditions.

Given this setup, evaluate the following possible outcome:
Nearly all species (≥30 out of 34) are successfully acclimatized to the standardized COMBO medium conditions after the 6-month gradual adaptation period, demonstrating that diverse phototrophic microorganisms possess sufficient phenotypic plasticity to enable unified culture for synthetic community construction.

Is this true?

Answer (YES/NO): NO